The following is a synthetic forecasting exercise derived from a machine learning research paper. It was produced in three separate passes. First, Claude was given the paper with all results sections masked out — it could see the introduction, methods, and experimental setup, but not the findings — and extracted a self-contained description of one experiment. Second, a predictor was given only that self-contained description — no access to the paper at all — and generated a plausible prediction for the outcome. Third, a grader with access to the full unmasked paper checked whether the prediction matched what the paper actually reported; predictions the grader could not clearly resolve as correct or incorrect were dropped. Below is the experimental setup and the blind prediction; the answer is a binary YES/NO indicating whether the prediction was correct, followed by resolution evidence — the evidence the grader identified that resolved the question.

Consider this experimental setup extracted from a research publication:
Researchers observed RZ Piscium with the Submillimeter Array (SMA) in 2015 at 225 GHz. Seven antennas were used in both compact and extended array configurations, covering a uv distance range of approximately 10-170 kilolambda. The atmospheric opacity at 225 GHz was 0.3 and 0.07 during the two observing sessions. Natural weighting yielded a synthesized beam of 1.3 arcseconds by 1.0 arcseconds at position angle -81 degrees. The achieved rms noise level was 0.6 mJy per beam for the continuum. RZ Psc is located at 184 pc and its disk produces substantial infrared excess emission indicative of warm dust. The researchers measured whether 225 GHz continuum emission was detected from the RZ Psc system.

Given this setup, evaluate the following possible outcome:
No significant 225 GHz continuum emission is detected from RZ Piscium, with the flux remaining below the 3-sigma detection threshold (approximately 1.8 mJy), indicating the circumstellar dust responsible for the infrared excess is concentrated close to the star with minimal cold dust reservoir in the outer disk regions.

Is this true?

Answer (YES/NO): YES